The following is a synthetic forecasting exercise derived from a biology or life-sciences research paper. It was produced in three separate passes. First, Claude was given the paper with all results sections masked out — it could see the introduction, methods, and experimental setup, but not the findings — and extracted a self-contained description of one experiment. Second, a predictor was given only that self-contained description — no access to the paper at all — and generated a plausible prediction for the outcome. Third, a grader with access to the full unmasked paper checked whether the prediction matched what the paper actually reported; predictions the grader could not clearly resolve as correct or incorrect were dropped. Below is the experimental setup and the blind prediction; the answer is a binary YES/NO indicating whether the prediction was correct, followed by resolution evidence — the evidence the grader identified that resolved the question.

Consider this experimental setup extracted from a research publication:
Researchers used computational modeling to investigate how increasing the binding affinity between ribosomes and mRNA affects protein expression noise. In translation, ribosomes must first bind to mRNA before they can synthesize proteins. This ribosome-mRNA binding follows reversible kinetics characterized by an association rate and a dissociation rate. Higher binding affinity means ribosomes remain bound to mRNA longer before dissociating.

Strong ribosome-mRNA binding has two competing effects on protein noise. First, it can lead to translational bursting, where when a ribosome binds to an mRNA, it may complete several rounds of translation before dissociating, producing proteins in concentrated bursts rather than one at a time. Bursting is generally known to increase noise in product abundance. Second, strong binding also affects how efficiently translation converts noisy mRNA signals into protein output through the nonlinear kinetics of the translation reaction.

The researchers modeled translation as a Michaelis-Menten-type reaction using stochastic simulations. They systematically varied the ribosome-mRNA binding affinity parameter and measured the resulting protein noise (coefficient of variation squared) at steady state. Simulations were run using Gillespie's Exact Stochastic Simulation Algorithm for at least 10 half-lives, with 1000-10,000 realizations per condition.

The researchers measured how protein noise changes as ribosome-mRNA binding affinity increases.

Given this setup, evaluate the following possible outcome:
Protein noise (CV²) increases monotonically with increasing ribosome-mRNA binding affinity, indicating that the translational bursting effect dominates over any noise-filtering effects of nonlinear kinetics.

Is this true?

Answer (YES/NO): NO